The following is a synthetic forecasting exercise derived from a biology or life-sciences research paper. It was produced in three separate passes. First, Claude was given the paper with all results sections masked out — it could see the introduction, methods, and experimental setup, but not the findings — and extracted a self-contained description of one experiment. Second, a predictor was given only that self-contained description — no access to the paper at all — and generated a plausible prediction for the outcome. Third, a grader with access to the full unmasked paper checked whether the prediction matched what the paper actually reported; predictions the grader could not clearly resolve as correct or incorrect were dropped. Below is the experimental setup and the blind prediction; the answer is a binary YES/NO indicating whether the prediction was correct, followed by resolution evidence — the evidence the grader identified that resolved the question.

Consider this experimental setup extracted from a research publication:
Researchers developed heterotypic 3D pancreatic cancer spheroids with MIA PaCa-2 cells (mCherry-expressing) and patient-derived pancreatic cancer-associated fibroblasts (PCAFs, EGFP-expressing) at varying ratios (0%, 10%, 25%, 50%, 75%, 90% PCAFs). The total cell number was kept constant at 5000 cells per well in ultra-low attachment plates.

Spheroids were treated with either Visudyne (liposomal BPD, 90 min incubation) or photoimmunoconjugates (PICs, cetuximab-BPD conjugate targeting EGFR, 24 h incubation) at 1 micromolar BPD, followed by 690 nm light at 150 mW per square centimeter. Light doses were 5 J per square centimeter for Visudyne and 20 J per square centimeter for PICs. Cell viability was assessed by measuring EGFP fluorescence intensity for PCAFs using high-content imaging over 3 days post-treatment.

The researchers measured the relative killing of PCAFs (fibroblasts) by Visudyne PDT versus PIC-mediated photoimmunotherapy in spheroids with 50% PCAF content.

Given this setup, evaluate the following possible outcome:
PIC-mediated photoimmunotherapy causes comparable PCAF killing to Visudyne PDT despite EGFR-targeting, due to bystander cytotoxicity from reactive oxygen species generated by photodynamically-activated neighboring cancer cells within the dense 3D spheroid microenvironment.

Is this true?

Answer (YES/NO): NO